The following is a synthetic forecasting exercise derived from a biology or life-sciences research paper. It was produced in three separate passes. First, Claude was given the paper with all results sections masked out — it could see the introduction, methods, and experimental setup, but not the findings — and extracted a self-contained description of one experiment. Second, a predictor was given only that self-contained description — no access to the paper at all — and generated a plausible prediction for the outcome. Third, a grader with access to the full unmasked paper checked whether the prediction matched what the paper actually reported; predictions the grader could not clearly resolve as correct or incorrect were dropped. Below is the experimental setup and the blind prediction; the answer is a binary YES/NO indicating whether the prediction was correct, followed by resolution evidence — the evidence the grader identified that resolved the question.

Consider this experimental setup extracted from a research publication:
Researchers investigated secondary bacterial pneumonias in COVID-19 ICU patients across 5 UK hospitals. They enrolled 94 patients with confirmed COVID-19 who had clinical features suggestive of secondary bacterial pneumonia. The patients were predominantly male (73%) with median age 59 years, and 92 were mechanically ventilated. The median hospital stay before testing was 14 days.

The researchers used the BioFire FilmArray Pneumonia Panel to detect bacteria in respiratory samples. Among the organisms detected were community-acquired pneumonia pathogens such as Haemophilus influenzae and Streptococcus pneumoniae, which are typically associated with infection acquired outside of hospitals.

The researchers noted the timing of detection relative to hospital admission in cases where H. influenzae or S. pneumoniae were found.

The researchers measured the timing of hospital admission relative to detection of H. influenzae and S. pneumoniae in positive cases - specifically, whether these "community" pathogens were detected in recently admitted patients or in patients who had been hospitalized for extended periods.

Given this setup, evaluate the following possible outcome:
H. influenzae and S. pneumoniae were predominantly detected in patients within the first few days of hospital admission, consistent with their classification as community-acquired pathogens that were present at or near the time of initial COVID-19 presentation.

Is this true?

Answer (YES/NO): NO